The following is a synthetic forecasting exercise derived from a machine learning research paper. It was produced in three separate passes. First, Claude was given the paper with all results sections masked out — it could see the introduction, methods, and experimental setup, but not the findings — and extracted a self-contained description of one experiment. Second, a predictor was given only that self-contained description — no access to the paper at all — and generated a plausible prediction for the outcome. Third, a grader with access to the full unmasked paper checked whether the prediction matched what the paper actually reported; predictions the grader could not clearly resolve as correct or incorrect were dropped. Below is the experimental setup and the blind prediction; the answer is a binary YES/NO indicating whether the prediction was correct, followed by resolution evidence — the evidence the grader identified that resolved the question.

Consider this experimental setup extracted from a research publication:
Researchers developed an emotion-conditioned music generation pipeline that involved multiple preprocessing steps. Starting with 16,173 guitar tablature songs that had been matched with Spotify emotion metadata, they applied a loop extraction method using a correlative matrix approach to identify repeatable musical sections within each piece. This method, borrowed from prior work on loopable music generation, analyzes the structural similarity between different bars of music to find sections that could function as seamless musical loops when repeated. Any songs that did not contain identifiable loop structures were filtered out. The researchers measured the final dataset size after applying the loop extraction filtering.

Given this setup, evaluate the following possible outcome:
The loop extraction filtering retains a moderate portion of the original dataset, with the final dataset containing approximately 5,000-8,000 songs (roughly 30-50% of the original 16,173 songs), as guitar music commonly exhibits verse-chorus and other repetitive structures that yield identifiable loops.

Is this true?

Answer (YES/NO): NO